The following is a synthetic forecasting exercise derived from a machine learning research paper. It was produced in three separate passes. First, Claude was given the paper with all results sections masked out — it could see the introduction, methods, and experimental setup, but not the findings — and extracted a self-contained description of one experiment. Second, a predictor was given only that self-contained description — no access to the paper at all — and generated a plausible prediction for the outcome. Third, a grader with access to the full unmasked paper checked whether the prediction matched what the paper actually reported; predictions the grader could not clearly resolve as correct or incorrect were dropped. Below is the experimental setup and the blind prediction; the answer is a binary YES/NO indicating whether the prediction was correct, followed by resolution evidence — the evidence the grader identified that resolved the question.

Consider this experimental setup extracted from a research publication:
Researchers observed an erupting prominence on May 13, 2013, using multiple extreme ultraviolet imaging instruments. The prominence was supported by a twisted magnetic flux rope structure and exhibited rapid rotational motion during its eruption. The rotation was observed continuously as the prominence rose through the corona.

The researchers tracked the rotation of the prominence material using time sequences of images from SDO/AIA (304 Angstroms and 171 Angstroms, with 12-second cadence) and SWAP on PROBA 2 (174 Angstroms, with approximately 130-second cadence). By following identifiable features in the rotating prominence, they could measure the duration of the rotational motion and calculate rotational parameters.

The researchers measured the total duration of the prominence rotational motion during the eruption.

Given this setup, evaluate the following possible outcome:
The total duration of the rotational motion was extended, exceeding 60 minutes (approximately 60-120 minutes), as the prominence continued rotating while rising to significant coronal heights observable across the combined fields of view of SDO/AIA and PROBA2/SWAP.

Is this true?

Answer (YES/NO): NO